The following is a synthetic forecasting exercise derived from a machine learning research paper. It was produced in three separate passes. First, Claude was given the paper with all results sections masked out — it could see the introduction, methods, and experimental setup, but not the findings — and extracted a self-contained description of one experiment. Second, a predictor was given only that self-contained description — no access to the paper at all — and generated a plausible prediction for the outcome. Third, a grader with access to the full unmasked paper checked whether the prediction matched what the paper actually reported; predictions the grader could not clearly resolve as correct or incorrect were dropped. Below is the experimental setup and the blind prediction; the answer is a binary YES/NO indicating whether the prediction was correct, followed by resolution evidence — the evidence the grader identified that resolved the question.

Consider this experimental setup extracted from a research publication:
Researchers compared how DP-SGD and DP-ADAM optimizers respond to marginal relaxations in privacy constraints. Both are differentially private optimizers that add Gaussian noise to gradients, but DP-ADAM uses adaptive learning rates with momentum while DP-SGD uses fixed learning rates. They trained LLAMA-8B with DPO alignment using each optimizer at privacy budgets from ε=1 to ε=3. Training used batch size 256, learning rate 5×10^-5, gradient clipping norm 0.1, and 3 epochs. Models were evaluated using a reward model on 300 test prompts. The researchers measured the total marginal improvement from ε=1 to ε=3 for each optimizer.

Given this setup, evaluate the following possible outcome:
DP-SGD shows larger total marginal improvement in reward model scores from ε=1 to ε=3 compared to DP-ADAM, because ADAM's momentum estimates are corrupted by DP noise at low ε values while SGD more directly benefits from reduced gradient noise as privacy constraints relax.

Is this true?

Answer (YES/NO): NO